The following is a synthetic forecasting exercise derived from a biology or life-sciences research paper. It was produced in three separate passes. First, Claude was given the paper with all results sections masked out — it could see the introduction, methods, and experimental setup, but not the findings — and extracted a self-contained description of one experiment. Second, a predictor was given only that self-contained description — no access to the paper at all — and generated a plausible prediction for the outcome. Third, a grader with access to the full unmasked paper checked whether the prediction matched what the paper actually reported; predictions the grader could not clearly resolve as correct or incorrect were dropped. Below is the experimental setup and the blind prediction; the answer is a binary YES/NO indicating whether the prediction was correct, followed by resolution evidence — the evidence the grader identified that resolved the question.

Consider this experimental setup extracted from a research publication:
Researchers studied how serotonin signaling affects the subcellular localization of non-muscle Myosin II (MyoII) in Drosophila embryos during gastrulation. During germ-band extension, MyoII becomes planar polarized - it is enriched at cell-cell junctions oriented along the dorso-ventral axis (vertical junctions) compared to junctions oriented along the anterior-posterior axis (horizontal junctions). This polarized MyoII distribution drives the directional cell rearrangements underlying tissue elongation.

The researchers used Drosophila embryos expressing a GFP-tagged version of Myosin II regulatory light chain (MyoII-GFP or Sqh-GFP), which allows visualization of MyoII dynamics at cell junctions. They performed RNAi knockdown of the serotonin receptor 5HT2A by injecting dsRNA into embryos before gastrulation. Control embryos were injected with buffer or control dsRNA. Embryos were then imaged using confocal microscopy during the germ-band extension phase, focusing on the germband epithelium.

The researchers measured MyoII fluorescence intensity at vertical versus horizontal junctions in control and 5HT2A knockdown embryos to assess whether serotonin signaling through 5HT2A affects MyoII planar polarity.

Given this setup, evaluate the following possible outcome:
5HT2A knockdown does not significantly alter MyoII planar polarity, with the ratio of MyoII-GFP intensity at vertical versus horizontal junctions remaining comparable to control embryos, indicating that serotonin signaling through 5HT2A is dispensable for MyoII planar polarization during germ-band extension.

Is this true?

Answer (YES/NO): YES